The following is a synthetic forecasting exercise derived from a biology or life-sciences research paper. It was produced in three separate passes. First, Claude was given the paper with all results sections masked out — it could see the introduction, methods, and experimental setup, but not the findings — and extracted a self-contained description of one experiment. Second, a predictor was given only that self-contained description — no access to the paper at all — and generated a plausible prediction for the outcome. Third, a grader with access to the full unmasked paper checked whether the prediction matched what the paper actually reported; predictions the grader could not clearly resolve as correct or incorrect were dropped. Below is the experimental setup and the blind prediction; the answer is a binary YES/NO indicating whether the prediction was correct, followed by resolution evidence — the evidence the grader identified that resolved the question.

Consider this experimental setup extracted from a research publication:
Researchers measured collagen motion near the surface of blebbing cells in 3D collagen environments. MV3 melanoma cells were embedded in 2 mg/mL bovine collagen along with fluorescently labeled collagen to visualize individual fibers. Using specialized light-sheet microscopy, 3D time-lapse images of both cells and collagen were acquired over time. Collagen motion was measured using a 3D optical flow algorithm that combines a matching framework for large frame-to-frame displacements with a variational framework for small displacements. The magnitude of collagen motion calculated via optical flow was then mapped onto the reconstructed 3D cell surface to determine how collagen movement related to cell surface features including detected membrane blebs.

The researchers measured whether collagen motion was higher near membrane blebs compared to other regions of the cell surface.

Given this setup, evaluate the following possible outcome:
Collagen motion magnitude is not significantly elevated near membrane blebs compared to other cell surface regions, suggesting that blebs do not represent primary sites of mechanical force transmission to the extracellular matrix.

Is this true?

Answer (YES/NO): NO